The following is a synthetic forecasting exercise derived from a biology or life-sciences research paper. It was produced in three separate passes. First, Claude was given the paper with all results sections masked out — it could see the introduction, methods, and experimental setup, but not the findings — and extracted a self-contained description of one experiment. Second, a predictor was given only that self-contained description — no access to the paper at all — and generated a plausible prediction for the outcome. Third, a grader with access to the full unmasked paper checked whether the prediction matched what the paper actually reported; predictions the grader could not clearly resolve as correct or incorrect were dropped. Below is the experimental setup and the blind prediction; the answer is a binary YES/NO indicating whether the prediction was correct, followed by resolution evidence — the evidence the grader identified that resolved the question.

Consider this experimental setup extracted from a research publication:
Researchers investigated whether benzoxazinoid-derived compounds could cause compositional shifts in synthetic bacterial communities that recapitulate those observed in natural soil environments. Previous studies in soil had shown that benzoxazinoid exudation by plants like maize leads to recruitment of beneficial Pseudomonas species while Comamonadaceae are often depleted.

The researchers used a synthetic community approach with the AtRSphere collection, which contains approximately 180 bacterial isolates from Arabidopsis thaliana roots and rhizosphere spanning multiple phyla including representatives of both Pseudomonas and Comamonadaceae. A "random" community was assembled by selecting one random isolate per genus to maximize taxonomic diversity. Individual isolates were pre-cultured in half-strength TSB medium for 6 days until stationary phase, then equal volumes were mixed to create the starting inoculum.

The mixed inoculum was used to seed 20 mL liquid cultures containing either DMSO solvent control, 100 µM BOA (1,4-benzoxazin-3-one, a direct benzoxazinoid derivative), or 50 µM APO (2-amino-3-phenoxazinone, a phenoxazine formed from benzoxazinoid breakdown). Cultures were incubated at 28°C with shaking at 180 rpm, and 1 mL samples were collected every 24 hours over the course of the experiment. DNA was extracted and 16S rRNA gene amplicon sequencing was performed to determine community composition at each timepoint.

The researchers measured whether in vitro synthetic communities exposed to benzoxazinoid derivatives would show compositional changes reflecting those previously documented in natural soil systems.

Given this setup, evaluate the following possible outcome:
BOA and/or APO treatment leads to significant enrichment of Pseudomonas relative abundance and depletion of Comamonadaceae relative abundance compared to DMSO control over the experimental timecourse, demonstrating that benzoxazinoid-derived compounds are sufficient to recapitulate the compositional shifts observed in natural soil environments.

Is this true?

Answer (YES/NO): NO